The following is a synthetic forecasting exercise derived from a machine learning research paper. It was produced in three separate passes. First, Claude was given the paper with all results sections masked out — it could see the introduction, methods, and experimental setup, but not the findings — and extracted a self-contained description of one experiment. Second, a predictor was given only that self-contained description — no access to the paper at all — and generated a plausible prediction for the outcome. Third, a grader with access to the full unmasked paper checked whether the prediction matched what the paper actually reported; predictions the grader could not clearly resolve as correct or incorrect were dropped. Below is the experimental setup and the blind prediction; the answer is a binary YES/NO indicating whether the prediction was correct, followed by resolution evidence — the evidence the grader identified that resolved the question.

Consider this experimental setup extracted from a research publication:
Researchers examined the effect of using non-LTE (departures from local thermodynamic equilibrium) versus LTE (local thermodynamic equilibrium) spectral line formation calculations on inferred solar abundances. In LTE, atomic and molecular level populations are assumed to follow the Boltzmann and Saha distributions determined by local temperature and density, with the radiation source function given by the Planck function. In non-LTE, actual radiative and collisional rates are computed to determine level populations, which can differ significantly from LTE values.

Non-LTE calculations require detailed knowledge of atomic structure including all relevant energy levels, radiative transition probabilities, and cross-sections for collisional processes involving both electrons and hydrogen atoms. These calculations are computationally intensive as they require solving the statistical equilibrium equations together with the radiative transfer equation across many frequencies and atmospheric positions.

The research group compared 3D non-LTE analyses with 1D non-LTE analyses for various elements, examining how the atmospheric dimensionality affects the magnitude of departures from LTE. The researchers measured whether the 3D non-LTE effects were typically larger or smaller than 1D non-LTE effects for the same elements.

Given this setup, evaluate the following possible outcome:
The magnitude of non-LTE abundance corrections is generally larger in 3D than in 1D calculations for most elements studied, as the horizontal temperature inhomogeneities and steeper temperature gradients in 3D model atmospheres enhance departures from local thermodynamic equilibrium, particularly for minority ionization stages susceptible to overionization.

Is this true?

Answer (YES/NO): NO